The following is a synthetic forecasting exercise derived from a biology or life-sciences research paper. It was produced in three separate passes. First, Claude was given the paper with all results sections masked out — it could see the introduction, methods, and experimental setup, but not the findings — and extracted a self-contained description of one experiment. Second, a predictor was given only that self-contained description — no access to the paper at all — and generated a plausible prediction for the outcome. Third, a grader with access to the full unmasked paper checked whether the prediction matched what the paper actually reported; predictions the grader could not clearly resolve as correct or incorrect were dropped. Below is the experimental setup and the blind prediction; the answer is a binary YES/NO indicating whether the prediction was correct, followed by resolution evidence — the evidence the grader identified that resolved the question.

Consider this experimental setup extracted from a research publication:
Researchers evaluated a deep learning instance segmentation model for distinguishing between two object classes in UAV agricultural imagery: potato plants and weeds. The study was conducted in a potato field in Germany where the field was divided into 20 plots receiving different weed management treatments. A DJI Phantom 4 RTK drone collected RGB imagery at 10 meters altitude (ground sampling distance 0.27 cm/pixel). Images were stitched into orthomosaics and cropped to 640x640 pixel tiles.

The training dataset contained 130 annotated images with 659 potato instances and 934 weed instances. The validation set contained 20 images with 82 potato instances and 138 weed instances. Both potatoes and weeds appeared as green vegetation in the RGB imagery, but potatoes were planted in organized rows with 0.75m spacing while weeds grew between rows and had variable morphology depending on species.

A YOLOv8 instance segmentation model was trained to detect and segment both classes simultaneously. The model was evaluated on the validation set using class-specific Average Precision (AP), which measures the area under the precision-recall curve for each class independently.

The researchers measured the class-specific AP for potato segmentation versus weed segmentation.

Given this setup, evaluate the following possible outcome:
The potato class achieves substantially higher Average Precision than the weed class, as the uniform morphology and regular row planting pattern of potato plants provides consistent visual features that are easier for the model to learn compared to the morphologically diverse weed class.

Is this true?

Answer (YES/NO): YES